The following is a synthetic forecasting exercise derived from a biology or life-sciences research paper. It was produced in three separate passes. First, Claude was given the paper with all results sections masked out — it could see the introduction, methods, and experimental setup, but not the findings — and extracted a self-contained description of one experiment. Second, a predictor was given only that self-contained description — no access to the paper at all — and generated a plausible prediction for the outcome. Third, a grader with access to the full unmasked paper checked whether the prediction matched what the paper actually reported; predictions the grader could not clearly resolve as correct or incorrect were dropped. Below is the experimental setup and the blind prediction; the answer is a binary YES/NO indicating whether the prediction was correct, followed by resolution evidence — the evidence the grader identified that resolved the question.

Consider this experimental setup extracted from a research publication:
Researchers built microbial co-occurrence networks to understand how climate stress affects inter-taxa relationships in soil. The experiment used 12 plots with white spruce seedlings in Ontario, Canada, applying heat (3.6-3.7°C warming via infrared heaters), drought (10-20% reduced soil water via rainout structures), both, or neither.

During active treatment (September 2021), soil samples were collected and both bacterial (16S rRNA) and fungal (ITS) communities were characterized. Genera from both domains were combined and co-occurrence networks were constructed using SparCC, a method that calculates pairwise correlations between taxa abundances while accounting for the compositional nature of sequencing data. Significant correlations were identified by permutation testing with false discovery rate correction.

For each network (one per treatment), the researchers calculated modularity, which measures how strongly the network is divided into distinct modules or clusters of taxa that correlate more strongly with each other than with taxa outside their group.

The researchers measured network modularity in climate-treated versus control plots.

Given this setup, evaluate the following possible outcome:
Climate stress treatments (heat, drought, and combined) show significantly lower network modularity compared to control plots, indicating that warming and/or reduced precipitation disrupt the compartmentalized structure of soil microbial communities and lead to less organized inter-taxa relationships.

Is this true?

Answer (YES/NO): NO